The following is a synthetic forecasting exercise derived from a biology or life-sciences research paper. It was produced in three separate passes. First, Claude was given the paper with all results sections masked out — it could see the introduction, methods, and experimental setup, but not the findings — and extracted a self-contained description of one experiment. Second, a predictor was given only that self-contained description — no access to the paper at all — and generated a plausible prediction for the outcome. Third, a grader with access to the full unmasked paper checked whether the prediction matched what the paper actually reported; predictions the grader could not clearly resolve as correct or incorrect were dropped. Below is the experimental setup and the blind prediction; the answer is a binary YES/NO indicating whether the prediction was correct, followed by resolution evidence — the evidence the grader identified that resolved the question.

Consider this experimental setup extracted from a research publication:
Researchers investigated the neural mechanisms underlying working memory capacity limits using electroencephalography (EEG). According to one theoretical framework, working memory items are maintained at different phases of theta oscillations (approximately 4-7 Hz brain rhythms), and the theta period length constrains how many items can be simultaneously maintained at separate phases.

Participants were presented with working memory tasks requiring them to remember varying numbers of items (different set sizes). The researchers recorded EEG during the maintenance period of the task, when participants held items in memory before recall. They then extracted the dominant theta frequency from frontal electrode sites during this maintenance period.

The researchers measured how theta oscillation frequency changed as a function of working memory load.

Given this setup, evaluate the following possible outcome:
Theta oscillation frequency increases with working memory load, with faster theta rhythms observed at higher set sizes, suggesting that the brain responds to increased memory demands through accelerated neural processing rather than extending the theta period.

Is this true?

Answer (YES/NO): NO